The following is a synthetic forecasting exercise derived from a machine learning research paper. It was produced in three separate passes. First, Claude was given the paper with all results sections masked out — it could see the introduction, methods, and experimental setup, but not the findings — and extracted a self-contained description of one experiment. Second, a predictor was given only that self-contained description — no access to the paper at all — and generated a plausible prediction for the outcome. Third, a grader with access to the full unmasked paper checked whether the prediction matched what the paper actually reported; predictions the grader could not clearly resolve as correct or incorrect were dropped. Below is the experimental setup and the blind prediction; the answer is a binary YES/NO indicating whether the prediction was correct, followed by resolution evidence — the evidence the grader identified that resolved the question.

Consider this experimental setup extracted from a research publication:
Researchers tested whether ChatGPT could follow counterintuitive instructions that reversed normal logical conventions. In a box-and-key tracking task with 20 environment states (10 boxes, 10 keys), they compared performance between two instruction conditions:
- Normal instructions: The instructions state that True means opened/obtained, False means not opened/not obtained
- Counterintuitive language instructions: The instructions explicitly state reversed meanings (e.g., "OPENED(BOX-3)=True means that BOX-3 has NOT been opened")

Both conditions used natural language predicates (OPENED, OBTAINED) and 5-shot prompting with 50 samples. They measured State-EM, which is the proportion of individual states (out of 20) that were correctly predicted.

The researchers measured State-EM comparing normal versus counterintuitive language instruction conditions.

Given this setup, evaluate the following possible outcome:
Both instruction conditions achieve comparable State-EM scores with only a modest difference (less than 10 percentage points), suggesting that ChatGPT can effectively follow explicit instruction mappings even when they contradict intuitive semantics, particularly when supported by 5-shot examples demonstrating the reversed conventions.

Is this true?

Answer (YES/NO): NO